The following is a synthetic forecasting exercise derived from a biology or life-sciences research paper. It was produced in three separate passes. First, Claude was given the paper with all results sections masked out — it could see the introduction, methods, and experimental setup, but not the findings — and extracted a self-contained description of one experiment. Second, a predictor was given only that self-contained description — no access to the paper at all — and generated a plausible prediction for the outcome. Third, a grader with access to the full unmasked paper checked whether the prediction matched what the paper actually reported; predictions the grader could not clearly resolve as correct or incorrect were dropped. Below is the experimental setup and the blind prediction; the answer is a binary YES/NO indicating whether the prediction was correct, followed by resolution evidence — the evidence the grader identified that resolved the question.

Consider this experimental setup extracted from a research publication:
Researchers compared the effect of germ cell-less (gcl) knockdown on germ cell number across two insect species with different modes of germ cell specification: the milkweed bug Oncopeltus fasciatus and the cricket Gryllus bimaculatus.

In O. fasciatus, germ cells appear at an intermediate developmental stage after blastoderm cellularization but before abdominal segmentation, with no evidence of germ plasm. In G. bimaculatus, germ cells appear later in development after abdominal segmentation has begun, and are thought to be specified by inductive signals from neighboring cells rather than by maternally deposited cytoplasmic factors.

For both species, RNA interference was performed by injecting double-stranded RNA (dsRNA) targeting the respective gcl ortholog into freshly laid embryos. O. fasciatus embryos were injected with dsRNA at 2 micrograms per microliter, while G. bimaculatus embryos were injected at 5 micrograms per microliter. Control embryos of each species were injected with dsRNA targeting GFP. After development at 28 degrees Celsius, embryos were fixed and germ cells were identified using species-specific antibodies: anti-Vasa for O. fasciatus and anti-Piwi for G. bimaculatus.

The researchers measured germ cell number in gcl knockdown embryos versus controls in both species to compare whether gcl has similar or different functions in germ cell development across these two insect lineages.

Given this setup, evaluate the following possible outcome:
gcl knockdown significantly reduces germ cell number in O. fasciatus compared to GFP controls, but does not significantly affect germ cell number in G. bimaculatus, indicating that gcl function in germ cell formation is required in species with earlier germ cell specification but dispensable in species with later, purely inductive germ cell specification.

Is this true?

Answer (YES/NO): NO